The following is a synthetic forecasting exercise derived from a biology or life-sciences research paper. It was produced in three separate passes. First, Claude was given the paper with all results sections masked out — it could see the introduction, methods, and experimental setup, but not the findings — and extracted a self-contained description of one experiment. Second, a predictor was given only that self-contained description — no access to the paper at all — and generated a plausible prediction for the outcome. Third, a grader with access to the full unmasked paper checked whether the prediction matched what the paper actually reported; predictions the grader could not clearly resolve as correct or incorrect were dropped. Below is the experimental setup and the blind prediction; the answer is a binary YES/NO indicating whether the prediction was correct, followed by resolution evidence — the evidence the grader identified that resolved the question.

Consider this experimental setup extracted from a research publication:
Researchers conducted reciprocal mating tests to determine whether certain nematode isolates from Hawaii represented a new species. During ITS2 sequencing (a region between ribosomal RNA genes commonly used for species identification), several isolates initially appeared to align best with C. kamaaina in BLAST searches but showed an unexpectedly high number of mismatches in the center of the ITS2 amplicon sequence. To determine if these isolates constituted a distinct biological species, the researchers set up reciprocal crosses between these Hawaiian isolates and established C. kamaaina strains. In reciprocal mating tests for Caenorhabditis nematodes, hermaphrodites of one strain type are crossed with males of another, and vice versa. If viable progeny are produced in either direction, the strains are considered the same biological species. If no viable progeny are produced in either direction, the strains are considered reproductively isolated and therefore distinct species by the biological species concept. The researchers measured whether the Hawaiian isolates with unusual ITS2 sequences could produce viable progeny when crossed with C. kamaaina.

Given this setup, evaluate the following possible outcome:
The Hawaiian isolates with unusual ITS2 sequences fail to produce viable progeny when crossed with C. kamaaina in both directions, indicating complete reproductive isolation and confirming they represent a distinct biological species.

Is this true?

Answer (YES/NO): YES